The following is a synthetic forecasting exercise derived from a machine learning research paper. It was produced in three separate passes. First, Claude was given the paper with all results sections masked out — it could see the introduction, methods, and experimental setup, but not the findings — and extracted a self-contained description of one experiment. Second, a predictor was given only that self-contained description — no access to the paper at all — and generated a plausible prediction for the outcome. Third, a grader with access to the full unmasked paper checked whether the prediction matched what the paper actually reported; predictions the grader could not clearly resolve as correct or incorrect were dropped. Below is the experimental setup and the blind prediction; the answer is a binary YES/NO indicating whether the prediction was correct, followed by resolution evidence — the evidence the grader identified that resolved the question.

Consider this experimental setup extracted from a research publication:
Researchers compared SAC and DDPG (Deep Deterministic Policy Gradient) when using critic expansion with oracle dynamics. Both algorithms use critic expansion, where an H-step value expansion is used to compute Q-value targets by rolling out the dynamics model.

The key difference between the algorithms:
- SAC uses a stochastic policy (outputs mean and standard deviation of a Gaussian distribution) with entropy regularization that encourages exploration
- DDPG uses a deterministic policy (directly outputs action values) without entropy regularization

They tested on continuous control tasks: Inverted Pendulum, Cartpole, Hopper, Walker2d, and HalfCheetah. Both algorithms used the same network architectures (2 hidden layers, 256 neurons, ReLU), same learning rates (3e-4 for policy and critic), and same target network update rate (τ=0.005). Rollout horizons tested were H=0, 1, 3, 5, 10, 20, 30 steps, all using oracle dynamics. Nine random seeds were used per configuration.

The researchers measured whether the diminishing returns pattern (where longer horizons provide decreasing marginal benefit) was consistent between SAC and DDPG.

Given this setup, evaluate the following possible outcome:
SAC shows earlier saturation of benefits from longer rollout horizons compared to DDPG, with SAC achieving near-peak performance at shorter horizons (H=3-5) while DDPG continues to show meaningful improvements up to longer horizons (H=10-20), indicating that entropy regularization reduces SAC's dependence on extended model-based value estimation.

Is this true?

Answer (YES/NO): NO